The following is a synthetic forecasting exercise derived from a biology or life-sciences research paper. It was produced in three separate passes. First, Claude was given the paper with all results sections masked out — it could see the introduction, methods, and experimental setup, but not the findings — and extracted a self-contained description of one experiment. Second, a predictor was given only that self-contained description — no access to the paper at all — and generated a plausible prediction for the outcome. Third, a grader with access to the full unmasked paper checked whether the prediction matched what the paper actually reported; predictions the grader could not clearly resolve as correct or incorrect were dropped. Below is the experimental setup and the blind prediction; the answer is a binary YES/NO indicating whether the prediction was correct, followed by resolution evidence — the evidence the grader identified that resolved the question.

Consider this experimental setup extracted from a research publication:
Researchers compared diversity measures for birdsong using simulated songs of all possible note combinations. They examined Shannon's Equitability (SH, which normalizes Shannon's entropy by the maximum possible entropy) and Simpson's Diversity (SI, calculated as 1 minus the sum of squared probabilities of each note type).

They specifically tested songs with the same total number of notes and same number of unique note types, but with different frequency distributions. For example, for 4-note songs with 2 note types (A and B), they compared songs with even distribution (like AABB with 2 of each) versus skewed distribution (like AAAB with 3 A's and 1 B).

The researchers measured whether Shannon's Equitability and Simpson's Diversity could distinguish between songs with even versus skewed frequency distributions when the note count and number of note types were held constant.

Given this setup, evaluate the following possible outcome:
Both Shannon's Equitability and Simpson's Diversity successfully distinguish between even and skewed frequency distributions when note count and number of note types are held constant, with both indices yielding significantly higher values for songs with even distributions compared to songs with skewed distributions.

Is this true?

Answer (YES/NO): YES